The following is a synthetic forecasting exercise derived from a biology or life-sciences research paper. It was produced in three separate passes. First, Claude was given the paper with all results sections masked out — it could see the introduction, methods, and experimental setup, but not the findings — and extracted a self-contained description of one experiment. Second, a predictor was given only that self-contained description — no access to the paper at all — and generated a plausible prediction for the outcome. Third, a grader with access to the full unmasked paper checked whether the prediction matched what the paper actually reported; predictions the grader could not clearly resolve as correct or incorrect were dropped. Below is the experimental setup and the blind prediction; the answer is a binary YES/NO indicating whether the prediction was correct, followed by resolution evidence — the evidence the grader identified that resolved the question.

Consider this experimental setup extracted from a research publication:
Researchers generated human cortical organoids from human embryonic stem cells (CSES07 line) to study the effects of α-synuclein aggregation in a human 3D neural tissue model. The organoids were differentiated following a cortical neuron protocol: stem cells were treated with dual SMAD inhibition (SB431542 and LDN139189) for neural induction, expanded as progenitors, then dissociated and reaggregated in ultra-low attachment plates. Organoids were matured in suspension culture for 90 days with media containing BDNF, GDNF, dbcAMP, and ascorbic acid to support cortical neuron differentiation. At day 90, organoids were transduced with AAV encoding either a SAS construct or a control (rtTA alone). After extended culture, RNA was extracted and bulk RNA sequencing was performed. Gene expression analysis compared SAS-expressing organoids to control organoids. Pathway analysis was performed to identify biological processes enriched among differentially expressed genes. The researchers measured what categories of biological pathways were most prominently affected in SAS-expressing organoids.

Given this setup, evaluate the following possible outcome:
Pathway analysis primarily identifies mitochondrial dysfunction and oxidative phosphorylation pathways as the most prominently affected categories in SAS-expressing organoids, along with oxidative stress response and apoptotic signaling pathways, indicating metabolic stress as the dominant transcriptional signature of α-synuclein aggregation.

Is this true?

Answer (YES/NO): NO